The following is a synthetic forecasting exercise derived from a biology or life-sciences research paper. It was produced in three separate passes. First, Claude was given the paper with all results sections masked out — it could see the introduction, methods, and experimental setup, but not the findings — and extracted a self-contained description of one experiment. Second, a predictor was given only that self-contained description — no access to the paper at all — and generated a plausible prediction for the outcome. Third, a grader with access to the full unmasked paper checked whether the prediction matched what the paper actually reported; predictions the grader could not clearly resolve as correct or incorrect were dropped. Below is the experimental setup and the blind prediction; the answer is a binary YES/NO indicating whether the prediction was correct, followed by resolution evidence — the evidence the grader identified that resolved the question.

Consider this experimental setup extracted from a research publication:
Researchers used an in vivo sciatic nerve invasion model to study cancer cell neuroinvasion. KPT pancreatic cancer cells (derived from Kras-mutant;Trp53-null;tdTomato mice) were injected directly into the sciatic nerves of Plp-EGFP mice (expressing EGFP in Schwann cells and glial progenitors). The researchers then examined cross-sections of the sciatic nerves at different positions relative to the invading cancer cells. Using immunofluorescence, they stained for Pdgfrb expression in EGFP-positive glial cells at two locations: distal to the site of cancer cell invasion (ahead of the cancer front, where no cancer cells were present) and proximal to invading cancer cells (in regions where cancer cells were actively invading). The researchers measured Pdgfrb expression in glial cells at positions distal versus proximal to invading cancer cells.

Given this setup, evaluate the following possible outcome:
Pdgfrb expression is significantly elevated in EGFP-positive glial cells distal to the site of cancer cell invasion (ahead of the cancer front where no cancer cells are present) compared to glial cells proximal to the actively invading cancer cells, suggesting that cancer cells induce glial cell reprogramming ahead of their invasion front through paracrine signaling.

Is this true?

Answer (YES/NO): NO